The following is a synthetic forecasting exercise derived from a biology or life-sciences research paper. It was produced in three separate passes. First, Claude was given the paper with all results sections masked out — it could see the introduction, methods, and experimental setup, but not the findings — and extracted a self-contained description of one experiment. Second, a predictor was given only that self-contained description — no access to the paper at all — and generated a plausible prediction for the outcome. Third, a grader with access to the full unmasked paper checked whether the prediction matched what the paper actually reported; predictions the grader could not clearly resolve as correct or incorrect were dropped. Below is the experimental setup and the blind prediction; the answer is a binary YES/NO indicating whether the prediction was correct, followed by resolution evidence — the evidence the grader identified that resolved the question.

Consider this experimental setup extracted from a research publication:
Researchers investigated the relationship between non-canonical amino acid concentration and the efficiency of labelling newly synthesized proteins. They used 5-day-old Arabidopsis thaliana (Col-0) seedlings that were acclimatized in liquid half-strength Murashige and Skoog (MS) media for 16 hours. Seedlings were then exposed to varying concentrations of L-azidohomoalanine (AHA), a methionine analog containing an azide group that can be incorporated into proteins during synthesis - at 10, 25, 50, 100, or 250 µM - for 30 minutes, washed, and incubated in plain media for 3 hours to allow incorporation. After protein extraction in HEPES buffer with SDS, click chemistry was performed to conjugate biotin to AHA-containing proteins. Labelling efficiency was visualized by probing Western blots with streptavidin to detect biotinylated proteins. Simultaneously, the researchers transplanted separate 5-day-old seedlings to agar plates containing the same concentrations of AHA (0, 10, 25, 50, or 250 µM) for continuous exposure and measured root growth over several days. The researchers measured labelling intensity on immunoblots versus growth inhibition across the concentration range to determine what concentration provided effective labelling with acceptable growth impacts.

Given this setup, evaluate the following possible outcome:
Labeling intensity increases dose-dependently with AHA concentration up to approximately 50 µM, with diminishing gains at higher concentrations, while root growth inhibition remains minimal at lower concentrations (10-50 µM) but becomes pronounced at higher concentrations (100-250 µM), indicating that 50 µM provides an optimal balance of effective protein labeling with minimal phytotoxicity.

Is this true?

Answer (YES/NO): NO